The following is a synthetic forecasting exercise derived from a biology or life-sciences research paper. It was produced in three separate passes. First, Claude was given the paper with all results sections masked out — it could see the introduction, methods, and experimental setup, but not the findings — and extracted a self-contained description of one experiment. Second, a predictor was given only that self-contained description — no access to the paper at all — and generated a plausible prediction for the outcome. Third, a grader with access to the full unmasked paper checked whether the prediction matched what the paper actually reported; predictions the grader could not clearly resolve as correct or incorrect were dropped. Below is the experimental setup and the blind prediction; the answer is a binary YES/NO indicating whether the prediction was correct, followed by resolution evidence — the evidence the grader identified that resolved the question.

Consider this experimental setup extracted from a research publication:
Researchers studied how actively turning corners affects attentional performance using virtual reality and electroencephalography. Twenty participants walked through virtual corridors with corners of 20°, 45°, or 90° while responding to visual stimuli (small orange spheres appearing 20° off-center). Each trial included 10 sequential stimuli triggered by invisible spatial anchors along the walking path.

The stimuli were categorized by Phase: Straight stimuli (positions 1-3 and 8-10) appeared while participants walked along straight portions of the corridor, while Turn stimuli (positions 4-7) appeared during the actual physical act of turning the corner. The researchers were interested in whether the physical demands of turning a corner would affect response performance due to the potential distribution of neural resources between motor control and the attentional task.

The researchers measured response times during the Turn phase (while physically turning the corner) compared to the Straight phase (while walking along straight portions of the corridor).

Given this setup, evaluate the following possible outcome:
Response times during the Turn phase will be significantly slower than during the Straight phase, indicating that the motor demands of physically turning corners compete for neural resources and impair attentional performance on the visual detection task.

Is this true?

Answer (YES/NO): NO